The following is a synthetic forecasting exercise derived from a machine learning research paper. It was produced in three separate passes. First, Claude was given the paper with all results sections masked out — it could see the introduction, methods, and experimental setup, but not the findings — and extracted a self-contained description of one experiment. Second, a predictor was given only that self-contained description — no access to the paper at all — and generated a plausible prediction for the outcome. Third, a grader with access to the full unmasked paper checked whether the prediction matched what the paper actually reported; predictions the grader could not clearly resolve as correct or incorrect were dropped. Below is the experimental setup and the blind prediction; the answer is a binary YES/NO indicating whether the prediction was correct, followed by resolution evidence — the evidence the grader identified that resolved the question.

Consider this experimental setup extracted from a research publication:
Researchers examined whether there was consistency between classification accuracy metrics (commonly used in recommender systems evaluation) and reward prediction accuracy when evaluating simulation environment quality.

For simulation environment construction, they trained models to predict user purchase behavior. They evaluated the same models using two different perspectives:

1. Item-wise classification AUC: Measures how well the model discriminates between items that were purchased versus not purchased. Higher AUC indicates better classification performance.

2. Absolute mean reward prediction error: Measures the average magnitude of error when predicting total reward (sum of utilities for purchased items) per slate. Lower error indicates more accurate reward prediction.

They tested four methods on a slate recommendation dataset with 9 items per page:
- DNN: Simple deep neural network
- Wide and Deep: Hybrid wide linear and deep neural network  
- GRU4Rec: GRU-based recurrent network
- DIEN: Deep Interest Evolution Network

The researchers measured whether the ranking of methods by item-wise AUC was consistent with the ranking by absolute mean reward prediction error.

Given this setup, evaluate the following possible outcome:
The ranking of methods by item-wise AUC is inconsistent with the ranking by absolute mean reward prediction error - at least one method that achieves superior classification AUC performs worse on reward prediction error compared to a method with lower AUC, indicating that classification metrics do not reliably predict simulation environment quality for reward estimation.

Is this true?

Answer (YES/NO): NO